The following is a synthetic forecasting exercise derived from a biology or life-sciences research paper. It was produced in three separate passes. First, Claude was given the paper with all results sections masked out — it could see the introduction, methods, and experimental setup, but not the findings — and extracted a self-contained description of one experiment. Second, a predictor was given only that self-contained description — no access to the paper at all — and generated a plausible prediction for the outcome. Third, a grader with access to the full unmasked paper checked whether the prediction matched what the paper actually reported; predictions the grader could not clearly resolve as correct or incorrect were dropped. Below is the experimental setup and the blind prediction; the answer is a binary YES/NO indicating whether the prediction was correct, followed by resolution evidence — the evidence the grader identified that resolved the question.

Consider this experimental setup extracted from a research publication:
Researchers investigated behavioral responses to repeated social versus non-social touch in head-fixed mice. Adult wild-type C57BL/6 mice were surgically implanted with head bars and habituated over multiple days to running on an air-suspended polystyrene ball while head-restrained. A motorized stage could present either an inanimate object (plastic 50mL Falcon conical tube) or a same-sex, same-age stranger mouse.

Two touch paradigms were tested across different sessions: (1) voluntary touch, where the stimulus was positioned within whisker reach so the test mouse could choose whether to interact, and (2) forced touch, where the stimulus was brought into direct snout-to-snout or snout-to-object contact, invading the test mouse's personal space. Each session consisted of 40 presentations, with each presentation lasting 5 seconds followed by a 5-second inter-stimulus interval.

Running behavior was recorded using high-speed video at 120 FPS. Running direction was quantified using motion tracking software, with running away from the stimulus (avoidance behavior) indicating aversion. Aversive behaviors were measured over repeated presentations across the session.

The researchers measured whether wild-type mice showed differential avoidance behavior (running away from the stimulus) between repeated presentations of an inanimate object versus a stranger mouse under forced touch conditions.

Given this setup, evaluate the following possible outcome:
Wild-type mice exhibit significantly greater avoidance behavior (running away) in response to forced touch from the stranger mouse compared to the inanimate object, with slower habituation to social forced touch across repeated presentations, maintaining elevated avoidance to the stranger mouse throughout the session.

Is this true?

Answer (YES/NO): NO